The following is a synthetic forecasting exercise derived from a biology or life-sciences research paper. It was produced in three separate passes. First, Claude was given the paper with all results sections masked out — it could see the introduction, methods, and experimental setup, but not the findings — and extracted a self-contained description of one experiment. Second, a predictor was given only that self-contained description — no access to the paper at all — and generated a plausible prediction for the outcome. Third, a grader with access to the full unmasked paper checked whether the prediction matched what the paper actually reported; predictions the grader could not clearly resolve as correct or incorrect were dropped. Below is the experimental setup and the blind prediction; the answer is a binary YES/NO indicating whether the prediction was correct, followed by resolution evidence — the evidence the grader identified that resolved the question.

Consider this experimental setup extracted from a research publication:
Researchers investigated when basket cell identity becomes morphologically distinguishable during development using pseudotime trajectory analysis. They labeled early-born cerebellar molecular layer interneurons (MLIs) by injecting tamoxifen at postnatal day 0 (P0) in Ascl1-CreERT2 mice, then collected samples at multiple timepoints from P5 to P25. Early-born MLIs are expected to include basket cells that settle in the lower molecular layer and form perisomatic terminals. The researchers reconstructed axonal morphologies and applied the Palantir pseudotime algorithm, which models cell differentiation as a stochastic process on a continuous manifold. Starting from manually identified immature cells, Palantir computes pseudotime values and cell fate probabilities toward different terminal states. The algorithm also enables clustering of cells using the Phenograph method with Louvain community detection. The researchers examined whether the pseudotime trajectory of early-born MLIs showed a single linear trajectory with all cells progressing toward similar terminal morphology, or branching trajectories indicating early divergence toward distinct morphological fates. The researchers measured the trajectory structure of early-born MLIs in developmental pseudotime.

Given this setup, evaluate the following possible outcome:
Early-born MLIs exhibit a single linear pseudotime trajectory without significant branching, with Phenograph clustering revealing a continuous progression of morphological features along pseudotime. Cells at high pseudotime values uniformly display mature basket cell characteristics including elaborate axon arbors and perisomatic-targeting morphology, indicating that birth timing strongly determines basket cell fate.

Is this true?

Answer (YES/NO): NO